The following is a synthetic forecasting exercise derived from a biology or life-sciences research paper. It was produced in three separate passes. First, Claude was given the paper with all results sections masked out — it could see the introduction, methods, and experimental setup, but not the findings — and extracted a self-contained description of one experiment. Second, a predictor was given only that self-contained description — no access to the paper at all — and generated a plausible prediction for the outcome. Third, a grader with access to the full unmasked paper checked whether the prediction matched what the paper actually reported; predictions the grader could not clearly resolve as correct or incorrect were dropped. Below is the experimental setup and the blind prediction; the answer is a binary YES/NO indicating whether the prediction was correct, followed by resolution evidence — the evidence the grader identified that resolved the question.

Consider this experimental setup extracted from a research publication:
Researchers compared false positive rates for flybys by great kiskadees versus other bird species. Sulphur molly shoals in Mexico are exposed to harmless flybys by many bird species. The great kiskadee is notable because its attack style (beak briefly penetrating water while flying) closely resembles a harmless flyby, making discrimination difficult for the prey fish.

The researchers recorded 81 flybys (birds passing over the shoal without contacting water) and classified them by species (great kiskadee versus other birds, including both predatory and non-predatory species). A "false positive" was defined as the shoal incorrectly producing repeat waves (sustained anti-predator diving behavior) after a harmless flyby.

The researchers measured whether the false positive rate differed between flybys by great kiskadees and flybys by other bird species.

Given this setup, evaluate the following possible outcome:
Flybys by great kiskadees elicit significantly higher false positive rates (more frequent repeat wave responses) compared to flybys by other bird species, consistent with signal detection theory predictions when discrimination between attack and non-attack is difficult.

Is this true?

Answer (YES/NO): NO